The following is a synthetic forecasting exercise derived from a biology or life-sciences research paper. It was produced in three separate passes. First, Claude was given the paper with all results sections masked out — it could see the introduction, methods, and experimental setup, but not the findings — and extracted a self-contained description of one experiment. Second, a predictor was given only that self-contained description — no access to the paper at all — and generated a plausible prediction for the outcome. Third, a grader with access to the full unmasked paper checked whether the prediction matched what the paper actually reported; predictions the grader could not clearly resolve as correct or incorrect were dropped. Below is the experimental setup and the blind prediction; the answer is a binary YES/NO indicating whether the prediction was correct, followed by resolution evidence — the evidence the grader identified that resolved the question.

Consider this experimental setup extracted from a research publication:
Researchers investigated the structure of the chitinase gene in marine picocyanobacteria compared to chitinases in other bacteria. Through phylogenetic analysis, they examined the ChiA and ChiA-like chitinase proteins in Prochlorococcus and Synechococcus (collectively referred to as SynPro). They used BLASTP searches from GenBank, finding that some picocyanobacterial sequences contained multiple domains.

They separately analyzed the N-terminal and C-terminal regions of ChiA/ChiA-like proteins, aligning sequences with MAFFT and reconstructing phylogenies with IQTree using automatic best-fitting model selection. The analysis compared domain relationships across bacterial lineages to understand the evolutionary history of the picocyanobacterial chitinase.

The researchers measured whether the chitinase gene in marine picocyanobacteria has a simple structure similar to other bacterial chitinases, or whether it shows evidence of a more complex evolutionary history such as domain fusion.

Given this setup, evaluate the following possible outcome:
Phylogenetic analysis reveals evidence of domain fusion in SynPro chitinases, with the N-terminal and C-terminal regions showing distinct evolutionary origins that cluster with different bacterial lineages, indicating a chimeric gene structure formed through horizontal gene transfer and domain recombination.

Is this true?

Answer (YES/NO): YES